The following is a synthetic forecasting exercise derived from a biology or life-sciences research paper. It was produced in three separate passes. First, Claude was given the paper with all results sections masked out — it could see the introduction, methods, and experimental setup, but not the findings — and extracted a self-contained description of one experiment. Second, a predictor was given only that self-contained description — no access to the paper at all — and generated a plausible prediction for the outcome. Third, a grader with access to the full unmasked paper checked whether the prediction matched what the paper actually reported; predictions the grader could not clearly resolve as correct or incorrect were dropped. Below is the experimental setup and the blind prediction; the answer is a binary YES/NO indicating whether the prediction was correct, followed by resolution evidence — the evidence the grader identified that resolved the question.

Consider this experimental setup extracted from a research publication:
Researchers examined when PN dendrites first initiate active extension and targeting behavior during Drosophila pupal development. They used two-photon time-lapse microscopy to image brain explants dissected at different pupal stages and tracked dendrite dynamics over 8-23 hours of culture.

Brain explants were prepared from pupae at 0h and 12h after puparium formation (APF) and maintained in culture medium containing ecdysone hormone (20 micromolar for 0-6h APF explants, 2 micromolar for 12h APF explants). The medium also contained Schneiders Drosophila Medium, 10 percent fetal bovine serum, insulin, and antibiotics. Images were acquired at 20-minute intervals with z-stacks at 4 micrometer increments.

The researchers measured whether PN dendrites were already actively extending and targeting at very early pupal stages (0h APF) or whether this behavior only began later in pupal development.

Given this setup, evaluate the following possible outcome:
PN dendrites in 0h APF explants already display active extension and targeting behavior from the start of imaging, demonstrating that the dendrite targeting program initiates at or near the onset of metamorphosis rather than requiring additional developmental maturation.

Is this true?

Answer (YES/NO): NO